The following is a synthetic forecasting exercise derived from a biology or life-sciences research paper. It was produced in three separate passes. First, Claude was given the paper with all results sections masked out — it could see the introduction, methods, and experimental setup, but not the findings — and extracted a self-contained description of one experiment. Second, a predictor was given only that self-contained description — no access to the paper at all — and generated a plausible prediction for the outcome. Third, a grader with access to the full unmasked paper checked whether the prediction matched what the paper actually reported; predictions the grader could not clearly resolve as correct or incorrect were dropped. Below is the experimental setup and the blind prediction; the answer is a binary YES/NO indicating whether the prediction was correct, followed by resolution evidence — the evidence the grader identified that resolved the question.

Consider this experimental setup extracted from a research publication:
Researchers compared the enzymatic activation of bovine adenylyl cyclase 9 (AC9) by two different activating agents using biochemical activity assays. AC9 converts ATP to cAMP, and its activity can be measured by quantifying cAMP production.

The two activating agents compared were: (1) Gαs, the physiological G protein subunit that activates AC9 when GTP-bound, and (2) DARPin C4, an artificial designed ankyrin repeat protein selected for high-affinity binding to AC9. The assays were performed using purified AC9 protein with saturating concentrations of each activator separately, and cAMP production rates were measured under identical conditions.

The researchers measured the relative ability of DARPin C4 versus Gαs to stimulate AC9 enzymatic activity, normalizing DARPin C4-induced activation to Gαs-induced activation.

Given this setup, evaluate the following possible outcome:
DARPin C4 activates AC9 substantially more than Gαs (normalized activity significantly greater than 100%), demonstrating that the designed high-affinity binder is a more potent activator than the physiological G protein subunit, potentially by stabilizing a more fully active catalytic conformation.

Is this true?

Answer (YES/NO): NO